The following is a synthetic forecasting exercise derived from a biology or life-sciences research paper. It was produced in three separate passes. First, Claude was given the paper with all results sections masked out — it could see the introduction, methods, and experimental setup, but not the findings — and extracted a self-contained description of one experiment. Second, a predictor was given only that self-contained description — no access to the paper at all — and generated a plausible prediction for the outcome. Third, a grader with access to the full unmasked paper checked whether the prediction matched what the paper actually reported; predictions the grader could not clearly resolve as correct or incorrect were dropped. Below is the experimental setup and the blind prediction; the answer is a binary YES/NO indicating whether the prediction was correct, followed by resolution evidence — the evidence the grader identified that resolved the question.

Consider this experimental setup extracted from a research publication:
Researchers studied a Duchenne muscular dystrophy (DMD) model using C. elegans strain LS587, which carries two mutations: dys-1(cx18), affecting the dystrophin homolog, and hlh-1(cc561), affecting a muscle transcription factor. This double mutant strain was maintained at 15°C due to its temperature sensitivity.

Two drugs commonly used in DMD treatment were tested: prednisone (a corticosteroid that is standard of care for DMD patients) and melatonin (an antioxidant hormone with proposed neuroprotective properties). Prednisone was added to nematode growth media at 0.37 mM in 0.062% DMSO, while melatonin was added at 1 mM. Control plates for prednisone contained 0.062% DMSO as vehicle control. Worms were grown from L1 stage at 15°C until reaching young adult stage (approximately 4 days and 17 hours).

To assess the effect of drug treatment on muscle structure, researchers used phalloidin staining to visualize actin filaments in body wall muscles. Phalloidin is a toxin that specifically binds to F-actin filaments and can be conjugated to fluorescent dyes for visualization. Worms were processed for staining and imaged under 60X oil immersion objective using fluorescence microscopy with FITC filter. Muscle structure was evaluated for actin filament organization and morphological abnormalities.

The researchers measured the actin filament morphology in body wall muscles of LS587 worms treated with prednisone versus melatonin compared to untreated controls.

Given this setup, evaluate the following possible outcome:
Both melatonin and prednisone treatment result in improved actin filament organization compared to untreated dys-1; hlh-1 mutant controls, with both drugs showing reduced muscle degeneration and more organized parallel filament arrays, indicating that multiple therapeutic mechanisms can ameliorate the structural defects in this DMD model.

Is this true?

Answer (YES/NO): NO